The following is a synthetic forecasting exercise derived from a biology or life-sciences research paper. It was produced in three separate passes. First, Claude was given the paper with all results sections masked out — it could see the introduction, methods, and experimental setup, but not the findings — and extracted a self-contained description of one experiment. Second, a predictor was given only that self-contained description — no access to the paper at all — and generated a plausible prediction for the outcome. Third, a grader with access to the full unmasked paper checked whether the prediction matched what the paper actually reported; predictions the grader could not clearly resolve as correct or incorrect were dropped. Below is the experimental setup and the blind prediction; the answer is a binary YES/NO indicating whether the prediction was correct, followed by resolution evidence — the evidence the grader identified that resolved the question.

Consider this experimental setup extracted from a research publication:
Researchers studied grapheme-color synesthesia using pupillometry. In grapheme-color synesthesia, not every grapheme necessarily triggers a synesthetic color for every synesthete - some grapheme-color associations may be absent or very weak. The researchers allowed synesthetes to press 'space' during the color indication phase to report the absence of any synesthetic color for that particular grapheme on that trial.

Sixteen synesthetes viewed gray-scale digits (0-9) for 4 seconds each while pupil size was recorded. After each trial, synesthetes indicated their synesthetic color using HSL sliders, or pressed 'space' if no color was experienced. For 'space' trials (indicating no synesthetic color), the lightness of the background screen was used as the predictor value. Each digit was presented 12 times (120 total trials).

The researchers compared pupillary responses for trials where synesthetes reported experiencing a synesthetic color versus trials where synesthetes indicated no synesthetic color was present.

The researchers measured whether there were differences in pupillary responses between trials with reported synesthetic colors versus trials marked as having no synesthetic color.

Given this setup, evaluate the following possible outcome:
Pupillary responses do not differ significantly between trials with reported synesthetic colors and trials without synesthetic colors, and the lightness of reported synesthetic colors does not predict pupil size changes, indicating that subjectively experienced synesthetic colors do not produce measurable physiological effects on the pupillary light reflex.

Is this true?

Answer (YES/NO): NO